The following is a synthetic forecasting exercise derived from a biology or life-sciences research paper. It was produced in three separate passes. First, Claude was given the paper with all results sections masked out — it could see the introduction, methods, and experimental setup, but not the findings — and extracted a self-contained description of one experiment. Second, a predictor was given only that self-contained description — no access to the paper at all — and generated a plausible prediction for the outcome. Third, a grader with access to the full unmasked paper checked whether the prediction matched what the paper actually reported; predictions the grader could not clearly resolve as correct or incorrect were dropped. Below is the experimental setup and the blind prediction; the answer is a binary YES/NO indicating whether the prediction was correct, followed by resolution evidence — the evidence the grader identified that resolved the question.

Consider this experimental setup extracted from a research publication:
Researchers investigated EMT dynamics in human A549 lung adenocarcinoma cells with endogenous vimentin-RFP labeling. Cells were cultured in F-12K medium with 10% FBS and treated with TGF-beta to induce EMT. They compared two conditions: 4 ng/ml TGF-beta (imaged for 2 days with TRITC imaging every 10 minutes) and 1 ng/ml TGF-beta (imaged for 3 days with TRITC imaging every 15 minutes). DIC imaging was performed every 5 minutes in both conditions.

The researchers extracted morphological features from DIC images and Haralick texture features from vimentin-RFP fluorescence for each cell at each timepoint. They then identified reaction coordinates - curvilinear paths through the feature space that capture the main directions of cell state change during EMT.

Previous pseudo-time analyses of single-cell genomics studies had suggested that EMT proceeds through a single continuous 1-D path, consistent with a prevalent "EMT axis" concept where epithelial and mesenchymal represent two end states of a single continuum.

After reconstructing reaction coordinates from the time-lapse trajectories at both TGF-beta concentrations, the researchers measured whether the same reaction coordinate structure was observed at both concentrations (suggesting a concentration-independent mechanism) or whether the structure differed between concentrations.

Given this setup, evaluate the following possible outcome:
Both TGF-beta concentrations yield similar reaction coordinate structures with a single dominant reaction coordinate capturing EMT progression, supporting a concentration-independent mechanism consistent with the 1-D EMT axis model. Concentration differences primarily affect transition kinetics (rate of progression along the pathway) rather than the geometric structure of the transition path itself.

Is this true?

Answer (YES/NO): NO